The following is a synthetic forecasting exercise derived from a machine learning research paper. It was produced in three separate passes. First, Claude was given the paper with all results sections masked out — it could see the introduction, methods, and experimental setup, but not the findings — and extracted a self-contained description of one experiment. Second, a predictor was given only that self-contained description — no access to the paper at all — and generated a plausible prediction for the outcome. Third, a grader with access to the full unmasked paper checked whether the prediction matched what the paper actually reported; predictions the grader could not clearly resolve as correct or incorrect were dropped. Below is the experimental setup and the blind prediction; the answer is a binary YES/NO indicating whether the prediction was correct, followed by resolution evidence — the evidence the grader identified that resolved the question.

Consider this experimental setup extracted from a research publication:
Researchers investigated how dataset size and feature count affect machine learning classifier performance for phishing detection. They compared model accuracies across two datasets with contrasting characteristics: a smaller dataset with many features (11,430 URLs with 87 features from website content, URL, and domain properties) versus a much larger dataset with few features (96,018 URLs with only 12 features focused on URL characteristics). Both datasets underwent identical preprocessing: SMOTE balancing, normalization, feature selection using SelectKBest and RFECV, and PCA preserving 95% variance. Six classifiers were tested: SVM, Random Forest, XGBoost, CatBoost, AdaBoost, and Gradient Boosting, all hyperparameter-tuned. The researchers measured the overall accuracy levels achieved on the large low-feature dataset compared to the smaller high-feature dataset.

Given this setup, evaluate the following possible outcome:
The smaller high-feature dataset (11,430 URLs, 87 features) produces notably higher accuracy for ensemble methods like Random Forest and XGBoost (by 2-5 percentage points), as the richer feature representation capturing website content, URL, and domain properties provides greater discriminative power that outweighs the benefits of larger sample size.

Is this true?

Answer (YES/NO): NO